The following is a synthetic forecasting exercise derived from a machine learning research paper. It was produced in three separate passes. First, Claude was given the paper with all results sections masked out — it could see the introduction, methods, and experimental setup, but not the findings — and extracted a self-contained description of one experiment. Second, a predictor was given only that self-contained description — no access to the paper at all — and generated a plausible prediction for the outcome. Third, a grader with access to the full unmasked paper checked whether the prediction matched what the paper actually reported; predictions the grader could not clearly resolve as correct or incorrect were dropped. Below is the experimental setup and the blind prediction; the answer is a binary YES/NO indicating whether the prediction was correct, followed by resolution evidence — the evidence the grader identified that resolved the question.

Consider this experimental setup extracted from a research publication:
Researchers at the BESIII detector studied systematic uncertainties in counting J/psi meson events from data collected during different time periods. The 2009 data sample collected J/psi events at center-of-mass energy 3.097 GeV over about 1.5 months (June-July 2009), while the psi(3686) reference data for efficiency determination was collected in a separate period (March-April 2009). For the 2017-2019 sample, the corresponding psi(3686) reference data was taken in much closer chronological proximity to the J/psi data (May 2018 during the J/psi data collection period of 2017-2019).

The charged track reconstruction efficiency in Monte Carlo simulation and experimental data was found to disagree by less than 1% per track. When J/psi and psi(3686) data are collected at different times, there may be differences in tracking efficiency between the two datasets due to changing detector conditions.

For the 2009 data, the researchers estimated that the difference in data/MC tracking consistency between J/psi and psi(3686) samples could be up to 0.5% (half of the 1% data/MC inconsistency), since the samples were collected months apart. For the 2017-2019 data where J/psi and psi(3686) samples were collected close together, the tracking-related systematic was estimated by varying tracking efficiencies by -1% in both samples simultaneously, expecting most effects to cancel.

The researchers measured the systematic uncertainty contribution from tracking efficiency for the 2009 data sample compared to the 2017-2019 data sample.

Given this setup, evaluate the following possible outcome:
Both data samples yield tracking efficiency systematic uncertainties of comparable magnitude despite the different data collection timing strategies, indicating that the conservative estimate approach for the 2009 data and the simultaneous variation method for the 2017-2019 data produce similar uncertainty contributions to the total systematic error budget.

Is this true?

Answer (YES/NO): NO